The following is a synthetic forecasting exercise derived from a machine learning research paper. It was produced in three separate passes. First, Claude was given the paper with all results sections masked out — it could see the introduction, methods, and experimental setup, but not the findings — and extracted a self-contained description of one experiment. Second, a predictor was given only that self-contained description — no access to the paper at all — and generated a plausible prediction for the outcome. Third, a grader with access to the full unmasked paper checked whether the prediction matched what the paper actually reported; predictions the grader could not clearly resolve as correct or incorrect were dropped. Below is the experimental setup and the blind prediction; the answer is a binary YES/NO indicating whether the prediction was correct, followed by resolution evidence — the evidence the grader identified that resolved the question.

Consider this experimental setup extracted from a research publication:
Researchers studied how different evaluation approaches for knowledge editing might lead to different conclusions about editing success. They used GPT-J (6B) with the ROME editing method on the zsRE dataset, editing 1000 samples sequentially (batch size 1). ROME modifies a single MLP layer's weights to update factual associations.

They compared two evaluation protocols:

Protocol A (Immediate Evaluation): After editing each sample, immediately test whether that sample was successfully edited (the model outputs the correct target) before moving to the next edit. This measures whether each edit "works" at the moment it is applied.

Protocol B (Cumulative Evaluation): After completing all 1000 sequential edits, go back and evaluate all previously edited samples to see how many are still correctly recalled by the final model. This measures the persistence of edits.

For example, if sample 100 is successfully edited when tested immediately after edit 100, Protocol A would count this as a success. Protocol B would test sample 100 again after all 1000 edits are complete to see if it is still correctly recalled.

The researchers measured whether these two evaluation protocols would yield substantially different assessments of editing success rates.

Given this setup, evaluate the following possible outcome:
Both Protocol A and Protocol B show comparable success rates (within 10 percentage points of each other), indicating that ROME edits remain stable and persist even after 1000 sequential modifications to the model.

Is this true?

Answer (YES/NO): NO